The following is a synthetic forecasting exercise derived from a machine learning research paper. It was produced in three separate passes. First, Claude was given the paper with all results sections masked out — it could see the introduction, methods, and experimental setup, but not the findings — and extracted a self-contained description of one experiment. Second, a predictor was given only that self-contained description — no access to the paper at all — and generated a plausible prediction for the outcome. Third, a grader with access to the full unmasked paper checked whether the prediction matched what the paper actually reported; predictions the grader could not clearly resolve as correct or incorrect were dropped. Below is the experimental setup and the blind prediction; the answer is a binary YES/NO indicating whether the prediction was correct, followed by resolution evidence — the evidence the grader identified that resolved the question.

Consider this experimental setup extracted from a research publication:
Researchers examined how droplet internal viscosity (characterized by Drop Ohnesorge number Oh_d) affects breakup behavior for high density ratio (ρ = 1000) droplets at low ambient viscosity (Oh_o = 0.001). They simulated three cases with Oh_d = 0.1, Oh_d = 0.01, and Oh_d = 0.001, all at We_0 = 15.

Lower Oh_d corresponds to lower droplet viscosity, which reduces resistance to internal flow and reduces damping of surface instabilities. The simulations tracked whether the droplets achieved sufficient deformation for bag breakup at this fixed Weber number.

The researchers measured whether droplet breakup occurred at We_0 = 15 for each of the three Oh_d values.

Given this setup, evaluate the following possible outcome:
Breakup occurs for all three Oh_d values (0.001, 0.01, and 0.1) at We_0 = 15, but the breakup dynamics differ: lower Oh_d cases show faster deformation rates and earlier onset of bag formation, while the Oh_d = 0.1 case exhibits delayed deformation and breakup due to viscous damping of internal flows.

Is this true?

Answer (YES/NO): NO